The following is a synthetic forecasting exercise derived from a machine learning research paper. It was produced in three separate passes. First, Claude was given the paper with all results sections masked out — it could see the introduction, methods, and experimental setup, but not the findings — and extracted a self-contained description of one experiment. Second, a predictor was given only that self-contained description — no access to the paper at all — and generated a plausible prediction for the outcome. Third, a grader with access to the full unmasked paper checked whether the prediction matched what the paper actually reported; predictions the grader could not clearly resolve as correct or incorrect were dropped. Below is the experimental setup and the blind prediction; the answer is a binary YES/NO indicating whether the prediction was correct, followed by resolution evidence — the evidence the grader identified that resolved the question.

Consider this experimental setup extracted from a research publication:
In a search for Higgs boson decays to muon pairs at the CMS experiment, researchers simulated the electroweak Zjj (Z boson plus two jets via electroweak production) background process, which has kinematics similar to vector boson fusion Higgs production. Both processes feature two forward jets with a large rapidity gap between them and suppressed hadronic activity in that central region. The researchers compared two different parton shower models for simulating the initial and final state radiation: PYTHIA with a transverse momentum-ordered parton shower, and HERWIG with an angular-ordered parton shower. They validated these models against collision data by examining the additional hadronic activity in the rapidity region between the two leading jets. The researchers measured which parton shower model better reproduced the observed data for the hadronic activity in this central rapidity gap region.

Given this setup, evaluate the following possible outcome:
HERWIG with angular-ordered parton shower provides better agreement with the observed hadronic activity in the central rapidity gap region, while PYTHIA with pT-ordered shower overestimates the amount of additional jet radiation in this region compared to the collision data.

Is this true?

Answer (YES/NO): NO